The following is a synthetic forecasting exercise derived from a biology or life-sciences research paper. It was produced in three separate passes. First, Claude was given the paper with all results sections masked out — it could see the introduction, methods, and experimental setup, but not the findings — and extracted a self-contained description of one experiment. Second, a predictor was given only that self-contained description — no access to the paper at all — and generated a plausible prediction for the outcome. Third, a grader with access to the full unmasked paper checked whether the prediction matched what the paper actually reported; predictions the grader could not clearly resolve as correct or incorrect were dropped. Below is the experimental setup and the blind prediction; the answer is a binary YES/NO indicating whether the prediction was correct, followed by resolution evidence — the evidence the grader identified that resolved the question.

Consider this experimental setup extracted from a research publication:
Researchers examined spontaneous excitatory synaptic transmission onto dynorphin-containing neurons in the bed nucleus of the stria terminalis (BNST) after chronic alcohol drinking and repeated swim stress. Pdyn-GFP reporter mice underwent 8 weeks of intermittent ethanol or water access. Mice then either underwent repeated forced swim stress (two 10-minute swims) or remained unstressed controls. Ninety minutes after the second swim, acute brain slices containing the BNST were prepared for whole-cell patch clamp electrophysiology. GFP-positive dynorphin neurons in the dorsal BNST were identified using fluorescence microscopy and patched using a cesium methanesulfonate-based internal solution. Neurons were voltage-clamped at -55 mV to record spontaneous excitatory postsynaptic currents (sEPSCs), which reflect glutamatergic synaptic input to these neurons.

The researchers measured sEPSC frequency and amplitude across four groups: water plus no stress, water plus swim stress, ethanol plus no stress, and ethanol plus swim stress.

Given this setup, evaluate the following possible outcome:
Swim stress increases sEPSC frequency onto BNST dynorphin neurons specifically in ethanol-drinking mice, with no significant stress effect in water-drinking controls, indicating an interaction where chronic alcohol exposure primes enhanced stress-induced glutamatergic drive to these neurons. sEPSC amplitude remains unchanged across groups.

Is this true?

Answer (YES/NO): NO